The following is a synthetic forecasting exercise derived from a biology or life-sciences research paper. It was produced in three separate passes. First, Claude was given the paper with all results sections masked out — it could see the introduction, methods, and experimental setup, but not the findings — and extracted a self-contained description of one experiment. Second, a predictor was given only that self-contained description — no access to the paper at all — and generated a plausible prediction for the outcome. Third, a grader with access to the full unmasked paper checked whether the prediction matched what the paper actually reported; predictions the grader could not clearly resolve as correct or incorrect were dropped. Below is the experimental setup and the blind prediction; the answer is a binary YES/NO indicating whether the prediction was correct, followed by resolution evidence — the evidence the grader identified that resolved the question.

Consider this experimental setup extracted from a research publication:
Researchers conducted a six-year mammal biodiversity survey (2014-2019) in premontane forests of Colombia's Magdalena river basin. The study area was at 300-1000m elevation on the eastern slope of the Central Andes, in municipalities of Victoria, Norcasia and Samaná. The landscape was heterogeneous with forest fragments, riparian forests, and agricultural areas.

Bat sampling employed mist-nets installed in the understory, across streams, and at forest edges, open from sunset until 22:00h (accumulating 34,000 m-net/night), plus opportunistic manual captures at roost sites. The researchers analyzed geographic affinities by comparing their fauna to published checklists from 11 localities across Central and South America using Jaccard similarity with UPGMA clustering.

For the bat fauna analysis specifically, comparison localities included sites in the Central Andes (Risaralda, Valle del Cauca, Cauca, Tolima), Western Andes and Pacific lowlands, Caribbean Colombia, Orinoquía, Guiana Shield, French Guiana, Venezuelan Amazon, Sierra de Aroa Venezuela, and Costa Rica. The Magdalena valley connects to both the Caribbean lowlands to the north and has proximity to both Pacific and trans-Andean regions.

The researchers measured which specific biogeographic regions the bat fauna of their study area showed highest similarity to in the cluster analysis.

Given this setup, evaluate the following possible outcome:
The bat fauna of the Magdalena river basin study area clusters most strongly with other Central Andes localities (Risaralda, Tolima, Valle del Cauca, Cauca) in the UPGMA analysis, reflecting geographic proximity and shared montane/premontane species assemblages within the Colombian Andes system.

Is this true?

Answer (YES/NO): NO